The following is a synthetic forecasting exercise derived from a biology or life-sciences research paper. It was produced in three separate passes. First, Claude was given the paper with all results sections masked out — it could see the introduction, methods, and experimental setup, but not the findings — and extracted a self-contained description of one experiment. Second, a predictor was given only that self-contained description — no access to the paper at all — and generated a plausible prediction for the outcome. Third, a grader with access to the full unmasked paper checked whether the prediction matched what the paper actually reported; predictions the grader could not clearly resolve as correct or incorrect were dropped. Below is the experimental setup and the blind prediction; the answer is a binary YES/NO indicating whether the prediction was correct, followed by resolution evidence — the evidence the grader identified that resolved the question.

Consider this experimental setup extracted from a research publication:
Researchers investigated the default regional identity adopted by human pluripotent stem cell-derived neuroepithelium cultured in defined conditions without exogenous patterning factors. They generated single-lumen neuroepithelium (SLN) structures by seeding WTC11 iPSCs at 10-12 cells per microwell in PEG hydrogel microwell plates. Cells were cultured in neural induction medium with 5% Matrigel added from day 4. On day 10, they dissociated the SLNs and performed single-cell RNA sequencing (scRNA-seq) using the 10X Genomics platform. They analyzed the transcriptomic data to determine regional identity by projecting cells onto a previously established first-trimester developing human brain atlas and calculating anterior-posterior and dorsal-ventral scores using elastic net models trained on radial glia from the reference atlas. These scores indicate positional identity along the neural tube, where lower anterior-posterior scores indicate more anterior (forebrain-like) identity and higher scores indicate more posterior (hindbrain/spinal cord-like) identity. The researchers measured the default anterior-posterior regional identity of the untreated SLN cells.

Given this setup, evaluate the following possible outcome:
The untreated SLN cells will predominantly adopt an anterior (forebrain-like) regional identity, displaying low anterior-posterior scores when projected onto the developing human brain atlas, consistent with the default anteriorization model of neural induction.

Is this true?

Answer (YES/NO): YES